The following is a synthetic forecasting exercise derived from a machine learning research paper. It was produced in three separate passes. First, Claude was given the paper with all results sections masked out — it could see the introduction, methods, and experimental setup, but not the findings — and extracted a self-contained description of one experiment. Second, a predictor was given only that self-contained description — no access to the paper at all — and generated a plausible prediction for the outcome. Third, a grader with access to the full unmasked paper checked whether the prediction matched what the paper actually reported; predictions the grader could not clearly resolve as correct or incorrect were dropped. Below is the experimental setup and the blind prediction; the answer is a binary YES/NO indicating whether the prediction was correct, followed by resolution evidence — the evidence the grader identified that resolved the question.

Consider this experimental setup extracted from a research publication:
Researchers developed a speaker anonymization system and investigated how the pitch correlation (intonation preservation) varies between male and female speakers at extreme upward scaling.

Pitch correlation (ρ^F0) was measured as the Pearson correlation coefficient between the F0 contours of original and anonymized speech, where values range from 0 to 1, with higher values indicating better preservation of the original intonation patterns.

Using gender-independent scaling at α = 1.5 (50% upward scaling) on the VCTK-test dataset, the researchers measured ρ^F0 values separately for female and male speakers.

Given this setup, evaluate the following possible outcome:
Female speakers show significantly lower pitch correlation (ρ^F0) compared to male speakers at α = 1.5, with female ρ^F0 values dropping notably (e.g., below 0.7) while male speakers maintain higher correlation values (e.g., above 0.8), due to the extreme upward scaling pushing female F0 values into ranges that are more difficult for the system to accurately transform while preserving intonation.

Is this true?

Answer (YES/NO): NO